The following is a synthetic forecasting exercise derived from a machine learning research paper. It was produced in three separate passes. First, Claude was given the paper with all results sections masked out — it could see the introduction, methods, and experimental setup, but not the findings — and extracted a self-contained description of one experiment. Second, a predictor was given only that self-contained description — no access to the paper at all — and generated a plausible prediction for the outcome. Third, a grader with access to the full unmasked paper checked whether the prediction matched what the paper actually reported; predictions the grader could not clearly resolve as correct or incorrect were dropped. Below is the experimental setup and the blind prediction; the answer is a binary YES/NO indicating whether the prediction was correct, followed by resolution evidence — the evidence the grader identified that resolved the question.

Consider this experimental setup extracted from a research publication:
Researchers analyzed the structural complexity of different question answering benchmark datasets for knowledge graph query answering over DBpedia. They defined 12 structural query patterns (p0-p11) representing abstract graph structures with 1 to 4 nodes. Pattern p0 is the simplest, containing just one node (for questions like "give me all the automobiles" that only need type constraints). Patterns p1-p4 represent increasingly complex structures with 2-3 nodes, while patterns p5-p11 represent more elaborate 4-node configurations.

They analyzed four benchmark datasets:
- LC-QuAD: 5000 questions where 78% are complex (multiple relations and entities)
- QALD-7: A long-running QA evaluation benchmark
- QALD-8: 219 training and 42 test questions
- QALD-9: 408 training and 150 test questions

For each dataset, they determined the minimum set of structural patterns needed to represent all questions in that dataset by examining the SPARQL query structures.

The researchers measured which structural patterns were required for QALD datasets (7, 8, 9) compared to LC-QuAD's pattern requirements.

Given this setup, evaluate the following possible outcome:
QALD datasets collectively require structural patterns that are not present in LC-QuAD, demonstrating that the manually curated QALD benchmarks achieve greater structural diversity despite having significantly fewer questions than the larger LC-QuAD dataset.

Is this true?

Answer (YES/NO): YES